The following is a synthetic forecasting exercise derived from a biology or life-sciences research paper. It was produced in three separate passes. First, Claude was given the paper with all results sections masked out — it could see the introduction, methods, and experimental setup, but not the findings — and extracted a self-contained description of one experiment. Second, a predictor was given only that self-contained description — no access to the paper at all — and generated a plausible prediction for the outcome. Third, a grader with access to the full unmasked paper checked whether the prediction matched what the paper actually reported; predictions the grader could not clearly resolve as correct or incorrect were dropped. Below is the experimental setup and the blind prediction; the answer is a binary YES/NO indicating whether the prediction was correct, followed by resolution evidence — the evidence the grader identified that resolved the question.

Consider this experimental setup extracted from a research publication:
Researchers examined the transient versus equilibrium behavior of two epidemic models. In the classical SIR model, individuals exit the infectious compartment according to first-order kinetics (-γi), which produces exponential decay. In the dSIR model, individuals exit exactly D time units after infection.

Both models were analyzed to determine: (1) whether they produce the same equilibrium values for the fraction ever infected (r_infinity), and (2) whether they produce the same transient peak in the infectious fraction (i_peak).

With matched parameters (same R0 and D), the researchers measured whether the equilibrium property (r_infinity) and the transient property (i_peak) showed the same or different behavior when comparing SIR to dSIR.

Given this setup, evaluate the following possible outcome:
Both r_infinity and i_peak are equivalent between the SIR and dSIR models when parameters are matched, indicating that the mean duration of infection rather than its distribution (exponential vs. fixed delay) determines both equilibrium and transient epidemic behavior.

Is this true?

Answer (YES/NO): NO